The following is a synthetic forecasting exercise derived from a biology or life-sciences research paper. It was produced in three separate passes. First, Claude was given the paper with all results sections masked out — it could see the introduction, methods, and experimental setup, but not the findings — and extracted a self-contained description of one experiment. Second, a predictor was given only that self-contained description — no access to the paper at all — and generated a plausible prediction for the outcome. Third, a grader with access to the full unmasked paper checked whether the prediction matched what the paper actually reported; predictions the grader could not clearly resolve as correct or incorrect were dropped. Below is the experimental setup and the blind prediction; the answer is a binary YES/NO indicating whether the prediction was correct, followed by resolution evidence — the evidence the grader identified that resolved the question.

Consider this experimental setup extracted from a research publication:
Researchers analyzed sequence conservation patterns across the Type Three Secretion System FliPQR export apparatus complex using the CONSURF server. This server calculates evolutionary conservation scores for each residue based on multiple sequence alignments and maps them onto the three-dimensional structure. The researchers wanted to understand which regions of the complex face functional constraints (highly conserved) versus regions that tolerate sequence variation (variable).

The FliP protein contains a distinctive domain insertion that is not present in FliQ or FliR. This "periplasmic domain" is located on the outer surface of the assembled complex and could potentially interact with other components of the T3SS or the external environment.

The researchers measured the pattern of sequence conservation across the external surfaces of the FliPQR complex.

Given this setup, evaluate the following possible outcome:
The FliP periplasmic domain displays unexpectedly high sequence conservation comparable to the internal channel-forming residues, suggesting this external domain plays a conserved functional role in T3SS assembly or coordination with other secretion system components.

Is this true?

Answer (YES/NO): NO